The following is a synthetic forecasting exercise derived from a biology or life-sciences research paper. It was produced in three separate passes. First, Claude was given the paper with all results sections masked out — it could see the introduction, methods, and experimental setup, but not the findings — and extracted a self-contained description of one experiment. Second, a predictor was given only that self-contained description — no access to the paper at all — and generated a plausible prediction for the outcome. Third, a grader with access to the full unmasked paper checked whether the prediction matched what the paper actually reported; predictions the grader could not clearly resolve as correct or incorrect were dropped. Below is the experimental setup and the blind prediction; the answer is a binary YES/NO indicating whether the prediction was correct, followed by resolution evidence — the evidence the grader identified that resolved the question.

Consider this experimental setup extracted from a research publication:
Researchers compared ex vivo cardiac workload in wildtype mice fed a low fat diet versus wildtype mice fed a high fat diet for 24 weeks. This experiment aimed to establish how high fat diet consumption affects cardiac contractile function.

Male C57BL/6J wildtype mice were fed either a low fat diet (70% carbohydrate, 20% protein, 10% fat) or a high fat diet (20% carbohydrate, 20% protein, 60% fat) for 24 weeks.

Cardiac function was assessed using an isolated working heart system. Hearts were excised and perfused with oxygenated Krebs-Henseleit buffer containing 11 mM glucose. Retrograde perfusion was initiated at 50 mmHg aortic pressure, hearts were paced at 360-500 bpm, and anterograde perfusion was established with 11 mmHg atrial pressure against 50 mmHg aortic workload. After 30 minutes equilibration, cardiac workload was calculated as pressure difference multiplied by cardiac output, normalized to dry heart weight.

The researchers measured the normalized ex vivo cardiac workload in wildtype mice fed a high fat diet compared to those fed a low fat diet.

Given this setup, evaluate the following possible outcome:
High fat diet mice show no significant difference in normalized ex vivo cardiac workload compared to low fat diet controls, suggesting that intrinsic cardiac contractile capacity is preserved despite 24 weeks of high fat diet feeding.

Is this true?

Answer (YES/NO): NO